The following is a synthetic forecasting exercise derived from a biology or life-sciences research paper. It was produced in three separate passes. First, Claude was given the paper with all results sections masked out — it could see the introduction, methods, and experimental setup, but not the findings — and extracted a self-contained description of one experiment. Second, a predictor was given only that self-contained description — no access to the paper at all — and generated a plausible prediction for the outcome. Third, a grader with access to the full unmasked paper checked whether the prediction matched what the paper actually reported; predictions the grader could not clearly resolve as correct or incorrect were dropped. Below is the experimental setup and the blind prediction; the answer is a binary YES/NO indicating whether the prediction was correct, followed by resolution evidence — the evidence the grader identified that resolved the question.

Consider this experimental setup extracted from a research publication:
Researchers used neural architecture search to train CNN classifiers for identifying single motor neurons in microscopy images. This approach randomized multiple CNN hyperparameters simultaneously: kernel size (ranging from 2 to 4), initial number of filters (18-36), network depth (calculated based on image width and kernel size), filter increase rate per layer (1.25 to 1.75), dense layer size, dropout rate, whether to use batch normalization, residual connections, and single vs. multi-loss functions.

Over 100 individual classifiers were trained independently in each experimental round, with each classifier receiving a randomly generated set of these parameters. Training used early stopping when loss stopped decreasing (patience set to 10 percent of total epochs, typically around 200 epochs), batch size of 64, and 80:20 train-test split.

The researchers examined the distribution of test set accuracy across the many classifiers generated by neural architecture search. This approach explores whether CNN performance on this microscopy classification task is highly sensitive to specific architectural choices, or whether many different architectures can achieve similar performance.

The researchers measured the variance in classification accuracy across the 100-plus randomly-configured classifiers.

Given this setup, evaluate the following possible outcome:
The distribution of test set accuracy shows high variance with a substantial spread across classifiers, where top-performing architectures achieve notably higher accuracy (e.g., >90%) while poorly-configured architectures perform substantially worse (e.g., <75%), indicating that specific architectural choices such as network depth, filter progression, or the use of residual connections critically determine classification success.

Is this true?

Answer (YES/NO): NO